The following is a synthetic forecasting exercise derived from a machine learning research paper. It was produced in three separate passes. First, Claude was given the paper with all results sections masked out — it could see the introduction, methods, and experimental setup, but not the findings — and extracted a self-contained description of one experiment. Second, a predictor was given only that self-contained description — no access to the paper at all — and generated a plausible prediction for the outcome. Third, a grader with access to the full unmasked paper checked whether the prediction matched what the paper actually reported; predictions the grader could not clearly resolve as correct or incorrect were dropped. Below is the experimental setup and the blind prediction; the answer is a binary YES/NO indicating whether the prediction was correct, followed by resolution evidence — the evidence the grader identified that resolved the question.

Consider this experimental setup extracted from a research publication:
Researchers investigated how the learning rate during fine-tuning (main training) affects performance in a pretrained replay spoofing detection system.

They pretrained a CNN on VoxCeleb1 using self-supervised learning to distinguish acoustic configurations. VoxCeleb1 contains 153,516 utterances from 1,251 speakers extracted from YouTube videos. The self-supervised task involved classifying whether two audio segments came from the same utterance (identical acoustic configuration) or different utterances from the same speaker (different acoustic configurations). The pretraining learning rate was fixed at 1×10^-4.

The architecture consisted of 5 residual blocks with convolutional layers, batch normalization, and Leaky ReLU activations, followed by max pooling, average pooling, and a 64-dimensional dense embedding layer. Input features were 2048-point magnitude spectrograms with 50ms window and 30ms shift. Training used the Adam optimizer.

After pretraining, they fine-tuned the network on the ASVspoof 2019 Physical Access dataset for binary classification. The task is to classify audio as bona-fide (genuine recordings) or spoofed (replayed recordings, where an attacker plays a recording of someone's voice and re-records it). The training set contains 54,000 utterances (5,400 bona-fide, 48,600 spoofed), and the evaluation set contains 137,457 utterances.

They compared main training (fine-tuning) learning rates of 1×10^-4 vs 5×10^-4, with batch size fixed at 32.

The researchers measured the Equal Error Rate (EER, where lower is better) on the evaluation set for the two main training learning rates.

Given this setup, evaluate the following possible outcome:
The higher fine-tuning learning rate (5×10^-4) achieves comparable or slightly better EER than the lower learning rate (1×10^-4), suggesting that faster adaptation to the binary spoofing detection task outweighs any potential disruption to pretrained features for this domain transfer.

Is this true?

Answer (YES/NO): YES